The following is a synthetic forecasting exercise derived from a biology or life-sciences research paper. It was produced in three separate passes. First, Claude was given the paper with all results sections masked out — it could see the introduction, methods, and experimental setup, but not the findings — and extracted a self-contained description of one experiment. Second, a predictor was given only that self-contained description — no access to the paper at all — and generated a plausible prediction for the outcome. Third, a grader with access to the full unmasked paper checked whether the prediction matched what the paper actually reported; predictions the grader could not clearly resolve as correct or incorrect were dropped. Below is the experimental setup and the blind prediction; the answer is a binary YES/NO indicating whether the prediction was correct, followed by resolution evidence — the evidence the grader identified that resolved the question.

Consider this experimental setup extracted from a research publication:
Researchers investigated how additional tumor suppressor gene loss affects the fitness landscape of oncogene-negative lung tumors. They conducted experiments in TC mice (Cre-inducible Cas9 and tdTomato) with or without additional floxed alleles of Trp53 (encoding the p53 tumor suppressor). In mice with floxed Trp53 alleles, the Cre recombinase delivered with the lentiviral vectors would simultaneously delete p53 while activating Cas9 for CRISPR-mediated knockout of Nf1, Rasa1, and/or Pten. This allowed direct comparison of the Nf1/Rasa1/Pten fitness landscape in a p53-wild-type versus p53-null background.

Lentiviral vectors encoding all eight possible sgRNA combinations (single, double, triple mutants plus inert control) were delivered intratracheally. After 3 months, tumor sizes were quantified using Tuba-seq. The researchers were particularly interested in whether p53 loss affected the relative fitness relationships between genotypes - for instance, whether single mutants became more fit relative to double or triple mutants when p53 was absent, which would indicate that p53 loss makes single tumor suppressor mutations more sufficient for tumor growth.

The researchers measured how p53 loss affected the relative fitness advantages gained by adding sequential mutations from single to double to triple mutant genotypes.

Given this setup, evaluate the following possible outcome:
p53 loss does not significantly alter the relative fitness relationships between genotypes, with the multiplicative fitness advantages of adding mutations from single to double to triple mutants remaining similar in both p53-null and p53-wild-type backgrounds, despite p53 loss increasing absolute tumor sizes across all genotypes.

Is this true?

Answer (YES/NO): YES